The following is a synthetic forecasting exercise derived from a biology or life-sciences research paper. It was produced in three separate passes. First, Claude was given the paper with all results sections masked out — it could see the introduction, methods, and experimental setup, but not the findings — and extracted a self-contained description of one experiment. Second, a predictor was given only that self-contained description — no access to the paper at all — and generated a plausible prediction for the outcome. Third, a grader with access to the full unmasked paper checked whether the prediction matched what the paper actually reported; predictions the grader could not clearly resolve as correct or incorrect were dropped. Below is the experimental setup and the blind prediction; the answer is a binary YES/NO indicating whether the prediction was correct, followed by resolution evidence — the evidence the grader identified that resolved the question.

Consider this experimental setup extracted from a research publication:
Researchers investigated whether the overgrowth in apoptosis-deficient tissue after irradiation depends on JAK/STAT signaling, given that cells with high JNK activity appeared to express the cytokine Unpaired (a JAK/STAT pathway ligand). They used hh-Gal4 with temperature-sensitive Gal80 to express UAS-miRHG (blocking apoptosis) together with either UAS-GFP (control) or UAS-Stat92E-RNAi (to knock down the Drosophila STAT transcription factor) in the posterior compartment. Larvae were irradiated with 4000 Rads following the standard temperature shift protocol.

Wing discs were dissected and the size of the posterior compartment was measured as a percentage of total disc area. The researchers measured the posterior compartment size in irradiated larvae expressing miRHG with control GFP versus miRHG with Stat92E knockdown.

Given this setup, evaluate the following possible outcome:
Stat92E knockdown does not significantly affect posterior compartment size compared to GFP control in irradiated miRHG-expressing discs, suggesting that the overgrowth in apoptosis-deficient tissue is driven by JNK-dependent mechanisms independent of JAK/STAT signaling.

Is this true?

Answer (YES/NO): NO